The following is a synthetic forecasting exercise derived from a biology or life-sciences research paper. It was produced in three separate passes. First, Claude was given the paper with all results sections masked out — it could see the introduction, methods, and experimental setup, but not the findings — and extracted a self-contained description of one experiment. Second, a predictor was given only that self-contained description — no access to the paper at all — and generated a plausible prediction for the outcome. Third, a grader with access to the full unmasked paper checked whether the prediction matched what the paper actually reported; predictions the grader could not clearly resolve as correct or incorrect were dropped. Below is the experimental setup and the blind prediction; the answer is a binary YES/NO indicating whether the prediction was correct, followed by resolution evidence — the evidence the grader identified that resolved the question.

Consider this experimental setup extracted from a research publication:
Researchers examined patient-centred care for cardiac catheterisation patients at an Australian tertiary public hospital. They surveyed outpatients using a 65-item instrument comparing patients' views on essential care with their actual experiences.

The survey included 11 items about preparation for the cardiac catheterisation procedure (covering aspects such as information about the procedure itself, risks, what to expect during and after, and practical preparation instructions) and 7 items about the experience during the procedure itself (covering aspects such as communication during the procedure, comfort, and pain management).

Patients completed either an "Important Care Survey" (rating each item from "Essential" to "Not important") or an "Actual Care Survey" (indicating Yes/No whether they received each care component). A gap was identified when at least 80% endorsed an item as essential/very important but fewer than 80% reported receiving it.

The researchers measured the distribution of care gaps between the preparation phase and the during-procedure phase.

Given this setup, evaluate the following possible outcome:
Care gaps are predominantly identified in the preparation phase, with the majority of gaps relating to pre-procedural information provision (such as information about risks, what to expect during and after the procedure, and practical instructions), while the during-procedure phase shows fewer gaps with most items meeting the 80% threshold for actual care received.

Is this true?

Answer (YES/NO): NO